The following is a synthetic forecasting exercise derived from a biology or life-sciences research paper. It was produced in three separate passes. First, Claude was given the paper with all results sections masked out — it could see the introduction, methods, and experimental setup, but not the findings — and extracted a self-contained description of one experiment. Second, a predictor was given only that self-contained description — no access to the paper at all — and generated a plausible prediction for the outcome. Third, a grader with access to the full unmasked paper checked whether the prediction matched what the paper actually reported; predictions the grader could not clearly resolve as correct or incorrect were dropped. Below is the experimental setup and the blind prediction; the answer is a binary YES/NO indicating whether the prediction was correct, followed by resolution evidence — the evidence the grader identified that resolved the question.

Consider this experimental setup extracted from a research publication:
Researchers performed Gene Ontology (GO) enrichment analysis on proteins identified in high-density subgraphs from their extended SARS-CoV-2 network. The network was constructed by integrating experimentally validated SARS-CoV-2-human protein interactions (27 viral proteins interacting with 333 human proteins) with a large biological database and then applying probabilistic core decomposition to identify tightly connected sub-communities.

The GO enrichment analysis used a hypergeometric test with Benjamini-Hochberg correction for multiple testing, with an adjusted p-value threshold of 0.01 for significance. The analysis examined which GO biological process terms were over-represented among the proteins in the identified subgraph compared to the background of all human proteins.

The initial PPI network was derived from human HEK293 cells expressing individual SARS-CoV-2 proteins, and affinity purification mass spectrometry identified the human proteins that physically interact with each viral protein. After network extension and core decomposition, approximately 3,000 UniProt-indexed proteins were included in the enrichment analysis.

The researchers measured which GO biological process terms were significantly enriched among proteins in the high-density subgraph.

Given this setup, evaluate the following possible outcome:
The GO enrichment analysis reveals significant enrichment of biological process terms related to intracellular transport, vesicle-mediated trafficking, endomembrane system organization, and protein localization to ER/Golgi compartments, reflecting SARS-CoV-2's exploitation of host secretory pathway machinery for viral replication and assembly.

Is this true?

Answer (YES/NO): NO